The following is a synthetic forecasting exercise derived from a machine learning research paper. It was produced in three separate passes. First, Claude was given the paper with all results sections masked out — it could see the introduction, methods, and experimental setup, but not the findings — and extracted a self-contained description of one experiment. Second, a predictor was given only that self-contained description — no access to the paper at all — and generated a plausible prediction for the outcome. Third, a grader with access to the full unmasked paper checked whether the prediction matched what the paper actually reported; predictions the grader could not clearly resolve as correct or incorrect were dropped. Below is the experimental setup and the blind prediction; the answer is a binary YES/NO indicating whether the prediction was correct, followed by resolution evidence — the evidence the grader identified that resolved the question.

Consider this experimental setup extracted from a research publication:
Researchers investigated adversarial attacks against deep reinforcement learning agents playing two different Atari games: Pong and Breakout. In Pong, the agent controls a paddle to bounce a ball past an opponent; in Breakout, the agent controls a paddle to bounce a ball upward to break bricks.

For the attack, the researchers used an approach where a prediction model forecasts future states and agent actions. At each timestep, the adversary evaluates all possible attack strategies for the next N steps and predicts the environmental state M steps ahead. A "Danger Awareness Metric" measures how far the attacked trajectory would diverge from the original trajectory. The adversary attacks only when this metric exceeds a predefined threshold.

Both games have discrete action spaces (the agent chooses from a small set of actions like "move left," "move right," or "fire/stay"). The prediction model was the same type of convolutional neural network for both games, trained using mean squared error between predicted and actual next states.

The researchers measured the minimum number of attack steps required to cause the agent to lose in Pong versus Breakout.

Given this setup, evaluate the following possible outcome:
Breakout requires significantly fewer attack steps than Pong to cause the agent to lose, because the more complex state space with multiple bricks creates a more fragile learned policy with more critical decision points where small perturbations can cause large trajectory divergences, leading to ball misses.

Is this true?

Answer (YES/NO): NO